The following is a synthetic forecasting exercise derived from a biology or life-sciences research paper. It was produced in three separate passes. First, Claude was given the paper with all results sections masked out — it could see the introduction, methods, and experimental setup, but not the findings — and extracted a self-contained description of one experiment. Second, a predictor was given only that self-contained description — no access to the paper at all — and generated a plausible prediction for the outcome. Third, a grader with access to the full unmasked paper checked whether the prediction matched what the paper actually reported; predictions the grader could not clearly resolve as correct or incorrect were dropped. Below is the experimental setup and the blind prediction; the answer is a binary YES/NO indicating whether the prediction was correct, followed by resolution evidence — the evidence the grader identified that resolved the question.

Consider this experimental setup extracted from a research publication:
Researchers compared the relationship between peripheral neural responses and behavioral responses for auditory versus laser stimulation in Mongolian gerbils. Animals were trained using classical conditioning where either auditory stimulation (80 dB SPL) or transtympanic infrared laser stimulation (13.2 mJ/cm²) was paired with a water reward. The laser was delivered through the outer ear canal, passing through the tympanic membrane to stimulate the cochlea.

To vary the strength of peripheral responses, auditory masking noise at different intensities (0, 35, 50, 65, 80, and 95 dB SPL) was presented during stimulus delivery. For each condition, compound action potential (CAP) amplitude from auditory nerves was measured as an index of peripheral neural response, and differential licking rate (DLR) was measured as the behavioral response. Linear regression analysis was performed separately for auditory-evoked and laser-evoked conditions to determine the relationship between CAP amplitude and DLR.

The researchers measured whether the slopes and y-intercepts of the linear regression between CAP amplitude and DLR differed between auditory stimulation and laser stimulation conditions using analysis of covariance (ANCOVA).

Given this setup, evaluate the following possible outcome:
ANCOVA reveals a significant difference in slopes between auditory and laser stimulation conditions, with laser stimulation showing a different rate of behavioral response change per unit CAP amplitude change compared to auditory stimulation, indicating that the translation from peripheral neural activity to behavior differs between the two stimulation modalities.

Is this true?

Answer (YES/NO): NO